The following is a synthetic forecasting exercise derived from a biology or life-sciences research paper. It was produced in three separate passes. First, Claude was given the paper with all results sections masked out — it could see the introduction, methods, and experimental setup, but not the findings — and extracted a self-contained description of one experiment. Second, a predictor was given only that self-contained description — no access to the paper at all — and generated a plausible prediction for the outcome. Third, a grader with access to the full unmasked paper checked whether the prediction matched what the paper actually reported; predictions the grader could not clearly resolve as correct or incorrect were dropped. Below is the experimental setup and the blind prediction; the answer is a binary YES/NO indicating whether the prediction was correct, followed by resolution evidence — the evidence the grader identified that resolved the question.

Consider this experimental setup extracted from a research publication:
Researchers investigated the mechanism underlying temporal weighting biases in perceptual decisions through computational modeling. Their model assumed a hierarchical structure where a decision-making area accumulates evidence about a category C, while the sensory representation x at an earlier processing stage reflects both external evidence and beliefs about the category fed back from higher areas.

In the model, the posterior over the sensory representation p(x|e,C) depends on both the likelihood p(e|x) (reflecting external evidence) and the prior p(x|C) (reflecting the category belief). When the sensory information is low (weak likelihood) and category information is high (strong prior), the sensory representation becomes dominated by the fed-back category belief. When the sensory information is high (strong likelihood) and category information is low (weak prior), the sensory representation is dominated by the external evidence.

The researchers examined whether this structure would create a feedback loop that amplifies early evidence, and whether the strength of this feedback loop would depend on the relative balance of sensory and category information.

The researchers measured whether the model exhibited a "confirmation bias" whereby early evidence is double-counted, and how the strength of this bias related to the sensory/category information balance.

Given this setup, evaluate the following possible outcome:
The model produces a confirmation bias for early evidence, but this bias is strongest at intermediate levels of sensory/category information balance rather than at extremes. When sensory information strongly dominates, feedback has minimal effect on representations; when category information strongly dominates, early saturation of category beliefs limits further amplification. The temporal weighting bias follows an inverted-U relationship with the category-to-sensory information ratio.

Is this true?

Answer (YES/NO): NO